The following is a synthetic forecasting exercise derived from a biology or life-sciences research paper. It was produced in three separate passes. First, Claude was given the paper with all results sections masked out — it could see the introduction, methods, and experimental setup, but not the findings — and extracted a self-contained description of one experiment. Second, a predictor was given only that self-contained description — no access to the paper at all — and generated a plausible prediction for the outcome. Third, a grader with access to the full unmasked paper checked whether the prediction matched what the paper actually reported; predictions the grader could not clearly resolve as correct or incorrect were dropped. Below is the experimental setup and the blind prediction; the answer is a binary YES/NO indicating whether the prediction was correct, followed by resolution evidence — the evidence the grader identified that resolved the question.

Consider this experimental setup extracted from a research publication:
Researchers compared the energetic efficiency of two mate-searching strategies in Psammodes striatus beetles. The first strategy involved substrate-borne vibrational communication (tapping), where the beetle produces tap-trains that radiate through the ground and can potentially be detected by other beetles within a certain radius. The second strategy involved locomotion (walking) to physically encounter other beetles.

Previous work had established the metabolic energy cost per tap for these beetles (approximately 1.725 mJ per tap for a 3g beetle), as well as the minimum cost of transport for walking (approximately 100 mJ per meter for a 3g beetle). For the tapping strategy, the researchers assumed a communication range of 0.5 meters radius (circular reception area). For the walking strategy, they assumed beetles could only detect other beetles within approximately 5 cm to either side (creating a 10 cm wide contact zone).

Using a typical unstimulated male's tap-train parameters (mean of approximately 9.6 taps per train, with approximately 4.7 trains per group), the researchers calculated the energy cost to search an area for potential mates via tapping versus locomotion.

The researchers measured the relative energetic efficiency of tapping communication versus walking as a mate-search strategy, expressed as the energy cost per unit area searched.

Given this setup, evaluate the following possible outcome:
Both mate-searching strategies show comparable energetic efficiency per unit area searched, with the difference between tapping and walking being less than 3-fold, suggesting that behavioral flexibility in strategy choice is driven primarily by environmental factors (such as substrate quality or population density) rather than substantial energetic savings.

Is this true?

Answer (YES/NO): NO